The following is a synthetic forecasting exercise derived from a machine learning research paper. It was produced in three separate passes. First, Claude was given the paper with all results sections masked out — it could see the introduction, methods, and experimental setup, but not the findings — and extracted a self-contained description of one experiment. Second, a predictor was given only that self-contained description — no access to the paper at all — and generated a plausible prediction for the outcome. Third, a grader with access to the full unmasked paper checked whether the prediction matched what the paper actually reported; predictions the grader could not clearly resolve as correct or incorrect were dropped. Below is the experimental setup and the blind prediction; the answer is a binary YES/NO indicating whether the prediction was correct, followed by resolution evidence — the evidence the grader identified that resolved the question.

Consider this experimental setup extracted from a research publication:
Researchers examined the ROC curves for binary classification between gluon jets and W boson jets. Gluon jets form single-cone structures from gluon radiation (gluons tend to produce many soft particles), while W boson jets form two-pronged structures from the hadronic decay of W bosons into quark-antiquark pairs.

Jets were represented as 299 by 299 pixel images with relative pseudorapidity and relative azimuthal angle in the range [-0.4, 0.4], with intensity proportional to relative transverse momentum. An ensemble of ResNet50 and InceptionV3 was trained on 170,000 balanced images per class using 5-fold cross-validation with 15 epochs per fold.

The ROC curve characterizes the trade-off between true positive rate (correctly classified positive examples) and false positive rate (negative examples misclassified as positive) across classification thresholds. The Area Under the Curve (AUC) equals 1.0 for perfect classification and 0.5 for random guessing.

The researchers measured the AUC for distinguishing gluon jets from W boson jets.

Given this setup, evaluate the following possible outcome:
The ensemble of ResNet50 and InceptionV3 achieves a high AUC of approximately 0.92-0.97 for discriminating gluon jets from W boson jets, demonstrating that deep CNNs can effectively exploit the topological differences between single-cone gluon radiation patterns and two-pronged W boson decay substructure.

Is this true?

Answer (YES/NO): YES